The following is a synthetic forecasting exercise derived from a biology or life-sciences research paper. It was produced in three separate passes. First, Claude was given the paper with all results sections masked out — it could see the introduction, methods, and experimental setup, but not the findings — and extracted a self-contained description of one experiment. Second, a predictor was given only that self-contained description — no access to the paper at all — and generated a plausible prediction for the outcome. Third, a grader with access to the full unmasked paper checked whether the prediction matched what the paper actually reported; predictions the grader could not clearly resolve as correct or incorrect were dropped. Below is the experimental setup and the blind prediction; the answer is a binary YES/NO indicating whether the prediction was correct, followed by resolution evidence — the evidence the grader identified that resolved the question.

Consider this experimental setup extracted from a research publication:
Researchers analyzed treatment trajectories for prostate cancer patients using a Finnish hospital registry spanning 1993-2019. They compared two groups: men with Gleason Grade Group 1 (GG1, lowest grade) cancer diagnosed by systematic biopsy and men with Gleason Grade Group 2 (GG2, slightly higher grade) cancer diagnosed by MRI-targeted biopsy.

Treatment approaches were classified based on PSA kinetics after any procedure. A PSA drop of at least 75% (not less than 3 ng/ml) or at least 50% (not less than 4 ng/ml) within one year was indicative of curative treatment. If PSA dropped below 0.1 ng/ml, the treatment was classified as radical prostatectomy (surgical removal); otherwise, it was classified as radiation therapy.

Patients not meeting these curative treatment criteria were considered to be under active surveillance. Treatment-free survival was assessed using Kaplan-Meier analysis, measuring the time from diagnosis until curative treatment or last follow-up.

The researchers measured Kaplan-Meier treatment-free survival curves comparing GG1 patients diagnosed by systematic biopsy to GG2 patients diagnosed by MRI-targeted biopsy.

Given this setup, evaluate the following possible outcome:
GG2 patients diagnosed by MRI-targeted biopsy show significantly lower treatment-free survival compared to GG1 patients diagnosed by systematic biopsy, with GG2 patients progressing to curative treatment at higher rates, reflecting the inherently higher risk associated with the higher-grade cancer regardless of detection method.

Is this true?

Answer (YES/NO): NO